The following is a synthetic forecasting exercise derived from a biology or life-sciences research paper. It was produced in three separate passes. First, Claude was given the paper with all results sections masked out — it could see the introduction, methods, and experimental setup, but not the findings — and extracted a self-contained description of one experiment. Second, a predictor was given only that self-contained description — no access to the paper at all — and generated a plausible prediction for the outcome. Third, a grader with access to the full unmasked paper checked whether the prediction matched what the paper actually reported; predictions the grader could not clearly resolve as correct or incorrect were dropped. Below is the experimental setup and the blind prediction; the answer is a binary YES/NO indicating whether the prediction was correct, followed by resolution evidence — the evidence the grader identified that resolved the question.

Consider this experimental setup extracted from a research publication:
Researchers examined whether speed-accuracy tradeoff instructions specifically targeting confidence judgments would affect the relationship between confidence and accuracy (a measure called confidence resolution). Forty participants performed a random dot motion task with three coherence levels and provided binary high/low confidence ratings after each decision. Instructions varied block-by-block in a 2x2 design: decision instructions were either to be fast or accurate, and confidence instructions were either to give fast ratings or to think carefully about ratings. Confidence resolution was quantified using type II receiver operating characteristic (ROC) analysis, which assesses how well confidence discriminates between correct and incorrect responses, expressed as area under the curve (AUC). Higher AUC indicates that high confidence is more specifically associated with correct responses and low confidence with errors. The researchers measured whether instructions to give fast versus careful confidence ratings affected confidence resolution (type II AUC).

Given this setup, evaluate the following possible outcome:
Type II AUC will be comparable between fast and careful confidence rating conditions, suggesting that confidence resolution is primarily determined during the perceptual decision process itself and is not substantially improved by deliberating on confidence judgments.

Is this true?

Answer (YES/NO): NO